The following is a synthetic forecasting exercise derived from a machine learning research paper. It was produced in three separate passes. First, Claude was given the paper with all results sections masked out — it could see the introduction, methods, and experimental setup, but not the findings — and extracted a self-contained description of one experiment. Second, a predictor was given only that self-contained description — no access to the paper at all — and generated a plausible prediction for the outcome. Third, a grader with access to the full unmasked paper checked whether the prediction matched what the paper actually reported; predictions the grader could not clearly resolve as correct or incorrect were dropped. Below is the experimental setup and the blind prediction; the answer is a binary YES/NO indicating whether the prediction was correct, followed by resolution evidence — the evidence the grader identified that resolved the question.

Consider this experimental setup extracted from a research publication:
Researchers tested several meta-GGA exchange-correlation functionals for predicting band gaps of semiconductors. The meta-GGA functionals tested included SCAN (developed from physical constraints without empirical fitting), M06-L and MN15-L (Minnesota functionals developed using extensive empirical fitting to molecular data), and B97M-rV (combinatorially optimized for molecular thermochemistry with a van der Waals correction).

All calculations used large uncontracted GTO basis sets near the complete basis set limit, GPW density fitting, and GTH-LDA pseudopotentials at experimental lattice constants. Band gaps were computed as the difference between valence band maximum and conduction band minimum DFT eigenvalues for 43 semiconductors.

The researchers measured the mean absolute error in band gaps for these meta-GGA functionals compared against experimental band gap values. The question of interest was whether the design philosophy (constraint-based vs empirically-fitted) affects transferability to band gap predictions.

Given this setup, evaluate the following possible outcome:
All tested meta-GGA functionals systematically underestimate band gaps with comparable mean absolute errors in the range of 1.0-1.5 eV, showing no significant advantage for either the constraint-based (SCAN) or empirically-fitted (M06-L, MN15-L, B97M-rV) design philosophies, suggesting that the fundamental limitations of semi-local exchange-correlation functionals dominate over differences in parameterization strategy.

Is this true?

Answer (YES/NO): YES